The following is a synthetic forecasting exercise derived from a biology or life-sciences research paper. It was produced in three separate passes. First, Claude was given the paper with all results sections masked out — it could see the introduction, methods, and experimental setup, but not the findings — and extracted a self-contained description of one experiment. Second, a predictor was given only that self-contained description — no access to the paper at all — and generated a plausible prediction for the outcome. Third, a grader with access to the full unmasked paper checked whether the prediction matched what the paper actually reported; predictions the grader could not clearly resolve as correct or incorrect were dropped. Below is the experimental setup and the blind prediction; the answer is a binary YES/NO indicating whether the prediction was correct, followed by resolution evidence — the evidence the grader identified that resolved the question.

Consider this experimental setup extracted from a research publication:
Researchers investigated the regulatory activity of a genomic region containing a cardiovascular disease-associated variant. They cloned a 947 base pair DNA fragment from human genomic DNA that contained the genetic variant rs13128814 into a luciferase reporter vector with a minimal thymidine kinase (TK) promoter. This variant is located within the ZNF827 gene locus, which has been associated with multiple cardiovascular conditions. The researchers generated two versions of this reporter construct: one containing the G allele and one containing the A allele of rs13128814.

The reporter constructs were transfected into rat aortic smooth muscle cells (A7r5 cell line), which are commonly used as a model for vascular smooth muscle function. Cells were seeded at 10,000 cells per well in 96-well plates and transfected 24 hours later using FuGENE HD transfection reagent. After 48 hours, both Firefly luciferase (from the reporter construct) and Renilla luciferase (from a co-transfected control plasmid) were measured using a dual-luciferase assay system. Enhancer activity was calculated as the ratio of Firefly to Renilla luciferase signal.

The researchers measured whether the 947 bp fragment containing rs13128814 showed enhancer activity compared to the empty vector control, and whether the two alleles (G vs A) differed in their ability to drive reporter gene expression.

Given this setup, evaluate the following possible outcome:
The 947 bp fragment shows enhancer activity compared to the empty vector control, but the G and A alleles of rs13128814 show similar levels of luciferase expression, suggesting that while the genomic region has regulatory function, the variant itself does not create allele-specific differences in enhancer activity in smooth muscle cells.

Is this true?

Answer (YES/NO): NO